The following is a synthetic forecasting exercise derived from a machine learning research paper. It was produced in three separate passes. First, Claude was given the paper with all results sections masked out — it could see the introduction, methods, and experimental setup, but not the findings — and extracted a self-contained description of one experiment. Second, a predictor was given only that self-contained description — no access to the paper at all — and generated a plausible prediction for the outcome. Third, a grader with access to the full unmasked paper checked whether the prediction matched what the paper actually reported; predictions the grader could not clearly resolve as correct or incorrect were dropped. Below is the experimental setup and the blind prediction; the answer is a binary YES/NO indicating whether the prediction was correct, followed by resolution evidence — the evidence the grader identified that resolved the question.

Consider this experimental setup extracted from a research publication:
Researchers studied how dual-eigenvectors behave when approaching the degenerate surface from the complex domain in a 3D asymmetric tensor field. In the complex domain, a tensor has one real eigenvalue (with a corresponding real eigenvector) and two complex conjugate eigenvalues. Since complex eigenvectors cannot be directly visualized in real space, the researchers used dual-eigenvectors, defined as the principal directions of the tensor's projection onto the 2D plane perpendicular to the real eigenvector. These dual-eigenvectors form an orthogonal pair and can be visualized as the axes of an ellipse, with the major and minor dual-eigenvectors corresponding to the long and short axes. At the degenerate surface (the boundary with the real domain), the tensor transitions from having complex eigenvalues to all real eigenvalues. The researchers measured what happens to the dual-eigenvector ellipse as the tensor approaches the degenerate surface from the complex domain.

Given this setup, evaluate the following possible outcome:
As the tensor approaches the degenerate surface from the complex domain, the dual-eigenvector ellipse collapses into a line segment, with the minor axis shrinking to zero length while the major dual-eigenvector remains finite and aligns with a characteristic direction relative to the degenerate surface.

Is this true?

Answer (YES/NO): YES